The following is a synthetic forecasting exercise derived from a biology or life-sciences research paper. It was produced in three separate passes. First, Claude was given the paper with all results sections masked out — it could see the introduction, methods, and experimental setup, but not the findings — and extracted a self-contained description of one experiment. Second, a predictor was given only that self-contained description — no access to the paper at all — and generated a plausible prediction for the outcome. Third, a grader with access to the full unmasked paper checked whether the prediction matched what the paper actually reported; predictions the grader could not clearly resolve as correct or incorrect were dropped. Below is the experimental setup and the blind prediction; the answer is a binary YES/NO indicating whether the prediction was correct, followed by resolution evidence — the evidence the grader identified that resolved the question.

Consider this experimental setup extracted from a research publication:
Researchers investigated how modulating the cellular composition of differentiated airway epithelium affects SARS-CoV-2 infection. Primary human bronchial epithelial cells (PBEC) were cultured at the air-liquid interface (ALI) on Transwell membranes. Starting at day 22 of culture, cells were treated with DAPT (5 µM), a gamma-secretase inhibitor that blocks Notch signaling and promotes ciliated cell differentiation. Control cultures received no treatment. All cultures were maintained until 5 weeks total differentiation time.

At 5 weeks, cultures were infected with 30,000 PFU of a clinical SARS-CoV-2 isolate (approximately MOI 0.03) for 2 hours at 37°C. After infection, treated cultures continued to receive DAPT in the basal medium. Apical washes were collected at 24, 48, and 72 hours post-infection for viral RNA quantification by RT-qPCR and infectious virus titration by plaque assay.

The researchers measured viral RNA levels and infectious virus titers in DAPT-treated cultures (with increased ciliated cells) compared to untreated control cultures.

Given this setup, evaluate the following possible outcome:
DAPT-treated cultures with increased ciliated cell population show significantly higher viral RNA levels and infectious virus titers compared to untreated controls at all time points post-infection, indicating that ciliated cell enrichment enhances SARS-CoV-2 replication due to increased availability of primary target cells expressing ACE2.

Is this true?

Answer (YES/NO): NO